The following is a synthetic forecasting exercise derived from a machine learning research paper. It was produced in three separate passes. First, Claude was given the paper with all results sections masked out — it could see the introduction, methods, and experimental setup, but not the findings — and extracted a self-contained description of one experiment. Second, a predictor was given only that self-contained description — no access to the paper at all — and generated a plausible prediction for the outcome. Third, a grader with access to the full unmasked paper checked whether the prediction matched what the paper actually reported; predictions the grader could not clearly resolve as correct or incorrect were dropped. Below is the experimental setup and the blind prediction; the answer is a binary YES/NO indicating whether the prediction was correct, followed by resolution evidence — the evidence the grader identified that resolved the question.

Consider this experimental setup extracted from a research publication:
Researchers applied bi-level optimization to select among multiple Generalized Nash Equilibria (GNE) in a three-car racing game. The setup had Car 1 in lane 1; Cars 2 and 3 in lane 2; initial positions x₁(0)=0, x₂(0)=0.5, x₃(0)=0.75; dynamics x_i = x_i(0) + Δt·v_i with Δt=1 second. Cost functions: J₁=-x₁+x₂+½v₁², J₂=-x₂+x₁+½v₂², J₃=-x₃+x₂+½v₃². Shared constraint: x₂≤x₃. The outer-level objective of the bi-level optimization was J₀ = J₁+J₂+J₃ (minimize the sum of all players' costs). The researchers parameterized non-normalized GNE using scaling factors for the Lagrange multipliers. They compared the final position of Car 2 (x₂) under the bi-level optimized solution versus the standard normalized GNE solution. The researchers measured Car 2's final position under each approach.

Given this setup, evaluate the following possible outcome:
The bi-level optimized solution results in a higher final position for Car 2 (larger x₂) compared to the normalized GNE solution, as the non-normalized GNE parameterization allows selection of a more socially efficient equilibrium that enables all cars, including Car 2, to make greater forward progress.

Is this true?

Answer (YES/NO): NO